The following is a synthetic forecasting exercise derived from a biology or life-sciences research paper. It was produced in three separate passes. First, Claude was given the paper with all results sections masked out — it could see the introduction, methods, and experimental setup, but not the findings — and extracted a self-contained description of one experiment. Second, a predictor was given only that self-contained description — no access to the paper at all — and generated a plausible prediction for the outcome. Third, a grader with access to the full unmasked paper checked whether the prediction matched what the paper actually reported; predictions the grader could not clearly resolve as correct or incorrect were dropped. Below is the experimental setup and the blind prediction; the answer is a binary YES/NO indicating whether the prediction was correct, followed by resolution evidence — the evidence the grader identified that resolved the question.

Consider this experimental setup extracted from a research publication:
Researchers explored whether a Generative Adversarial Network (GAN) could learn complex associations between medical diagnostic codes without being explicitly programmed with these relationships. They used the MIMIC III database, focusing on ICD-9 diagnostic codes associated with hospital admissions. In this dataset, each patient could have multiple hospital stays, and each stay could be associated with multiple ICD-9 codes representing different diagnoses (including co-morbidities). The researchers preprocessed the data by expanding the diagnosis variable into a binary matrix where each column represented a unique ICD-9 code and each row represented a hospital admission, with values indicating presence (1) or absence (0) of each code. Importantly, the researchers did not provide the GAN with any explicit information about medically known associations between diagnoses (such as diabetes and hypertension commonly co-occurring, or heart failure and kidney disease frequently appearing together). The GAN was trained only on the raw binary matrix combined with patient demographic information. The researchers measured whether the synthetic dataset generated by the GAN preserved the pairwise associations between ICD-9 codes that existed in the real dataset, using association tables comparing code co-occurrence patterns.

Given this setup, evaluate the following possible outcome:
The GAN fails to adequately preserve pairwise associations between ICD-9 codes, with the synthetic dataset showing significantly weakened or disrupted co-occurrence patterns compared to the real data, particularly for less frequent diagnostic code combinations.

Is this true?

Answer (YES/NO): NO